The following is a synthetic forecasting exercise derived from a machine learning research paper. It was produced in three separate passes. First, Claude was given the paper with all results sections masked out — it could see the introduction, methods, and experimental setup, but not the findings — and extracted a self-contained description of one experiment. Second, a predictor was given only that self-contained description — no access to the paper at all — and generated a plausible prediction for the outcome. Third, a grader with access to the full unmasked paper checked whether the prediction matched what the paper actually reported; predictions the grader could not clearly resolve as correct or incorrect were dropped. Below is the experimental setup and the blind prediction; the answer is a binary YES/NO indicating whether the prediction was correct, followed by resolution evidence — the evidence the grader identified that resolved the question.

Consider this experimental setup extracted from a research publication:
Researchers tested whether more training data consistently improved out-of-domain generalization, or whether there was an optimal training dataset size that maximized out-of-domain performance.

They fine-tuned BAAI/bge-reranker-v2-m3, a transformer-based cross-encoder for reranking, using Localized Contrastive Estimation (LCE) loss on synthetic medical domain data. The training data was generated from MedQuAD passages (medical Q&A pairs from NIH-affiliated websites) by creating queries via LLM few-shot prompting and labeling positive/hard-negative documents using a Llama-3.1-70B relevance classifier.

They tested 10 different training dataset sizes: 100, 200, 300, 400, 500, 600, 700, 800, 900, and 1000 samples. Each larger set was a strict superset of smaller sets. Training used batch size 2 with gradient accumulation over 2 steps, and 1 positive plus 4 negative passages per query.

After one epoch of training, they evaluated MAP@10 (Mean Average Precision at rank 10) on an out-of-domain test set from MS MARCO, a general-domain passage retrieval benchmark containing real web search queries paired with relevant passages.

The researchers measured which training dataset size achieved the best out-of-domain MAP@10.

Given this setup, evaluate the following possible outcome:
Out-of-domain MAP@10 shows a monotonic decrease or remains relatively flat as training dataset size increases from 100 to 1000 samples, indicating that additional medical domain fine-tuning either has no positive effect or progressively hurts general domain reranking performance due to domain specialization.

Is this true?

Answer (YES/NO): NO